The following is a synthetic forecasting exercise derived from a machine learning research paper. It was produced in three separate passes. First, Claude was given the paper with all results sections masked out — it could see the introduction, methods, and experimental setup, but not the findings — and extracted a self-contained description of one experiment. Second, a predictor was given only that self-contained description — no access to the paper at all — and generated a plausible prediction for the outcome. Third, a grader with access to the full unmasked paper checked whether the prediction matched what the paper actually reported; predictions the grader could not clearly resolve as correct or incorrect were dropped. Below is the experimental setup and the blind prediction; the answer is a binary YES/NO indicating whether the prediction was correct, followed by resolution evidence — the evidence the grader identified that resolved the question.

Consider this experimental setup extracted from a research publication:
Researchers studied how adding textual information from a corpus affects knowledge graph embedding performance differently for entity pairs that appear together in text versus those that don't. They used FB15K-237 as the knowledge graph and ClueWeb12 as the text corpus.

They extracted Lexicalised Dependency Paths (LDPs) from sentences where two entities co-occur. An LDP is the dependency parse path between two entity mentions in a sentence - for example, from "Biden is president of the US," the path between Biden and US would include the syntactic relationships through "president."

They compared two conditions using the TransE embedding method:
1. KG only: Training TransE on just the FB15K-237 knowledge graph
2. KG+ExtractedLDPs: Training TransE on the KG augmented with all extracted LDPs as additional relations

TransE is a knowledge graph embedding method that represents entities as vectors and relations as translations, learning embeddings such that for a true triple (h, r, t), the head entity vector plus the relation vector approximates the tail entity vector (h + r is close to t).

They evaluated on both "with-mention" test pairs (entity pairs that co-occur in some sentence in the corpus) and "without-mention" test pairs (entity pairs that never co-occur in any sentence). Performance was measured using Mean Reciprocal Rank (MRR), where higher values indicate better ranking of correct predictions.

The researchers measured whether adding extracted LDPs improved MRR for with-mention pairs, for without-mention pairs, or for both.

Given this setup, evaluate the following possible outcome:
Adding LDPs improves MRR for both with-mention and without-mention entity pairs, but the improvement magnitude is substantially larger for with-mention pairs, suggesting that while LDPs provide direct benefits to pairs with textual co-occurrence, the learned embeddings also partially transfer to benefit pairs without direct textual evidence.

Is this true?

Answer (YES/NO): NO